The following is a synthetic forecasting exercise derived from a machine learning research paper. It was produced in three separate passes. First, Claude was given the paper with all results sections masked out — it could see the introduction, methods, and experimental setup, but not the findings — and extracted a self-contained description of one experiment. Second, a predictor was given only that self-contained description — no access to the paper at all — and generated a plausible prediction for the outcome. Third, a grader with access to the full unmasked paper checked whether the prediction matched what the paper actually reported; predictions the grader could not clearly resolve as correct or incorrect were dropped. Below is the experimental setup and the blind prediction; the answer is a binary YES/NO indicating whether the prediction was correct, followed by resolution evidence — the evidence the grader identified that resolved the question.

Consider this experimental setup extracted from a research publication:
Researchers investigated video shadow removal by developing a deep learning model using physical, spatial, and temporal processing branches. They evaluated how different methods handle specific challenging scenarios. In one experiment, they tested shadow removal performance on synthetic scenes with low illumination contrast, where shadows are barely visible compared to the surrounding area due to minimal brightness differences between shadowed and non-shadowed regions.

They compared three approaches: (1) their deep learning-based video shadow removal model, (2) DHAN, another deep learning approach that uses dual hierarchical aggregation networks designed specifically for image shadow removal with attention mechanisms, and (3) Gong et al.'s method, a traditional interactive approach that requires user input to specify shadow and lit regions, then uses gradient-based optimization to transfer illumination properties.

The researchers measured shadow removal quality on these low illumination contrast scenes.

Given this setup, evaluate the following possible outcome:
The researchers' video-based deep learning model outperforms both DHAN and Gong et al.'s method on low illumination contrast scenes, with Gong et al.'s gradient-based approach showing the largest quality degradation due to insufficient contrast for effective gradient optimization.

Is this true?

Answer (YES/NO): NO